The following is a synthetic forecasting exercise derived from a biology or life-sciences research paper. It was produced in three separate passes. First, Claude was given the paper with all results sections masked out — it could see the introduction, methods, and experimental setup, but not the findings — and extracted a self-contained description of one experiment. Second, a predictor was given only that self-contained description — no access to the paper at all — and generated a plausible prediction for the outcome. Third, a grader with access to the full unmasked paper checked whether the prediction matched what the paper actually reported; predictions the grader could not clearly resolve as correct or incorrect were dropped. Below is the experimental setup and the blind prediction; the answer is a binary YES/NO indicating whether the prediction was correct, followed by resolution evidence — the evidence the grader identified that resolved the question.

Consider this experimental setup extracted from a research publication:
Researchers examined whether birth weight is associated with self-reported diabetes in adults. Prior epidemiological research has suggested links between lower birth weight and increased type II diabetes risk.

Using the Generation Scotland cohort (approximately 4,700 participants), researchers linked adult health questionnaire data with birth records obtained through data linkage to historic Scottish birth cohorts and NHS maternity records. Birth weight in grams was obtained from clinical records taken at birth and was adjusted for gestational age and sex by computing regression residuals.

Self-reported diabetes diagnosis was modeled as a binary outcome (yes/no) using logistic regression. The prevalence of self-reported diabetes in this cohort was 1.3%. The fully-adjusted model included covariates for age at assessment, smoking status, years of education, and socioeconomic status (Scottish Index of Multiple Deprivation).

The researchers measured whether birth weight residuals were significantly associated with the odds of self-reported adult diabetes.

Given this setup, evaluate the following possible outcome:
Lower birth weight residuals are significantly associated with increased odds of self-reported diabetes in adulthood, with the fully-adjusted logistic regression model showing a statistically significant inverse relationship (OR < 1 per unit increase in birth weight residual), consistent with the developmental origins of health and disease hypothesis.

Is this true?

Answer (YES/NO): NO